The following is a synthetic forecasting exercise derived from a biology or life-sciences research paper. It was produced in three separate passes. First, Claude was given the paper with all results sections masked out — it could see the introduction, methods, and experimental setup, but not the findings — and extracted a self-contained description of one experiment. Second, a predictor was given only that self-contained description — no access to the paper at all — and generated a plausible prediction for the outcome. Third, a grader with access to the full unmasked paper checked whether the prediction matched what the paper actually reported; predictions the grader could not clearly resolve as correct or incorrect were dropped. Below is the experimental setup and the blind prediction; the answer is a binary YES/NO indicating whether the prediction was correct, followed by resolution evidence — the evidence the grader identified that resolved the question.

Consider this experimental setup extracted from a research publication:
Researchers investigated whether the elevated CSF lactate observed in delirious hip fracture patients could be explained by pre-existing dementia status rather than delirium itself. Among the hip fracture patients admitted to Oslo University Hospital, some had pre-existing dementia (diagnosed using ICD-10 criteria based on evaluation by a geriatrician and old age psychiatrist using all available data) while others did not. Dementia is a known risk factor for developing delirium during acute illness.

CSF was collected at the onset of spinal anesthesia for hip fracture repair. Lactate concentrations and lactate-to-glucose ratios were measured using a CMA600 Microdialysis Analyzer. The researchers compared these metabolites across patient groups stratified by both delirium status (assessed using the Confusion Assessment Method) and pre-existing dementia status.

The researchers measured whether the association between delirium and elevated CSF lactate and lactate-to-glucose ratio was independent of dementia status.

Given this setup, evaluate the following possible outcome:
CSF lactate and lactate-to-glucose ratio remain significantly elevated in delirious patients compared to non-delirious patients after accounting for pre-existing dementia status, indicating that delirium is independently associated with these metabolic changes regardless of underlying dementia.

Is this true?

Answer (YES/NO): YES